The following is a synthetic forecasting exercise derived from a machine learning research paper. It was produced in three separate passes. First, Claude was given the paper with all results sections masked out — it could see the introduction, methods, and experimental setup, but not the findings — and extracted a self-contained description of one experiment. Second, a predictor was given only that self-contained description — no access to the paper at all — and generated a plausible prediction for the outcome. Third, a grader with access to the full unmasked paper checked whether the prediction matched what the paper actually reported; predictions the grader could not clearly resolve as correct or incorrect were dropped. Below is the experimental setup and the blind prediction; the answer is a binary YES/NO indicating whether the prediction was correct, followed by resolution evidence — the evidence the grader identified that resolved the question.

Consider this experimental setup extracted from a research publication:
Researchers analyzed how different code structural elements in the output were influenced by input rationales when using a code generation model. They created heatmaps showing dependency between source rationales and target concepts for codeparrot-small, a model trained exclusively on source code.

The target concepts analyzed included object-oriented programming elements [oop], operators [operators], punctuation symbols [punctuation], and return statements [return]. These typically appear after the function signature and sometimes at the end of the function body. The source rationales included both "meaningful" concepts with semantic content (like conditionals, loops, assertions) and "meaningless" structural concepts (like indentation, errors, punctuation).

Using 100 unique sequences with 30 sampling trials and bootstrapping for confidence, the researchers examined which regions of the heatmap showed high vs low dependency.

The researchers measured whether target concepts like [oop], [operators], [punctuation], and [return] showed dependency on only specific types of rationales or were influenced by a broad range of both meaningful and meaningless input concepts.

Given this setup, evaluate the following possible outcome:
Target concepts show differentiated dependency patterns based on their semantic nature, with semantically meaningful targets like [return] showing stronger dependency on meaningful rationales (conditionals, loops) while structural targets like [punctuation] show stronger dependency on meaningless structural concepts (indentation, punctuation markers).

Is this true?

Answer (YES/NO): NO